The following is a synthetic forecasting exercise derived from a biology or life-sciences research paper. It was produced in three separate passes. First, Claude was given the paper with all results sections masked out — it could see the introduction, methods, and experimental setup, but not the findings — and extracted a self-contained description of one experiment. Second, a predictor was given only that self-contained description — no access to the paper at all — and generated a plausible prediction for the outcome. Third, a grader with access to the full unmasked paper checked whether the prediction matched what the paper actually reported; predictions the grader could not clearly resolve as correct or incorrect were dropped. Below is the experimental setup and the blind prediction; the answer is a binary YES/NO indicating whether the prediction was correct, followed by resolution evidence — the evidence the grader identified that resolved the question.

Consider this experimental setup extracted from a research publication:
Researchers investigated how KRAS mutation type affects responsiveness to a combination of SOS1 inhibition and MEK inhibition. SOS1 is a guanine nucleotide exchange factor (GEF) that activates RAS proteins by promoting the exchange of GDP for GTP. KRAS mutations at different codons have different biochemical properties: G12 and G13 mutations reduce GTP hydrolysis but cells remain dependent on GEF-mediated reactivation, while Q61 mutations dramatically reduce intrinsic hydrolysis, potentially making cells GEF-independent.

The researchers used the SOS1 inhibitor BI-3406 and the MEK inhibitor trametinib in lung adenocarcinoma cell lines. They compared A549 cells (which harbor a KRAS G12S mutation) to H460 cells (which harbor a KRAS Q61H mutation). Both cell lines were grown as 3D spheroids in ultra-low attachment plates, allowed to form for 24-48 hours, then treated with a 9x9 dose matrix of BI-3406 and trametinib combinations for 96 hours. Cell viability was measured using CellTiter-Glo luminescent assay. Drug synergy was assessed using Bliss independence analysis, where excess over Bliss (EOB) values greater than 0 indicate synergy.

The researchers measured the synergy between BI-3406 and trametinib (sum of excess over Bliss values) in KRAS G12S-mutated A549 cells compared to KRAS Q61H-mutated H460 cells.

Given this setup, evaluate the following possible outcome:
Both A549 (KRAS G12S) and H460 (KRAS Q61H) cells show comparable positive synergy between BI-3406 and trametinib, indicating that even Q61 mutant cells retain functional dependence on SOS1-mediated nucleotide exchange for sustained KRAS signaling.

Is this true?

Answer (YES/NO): NO